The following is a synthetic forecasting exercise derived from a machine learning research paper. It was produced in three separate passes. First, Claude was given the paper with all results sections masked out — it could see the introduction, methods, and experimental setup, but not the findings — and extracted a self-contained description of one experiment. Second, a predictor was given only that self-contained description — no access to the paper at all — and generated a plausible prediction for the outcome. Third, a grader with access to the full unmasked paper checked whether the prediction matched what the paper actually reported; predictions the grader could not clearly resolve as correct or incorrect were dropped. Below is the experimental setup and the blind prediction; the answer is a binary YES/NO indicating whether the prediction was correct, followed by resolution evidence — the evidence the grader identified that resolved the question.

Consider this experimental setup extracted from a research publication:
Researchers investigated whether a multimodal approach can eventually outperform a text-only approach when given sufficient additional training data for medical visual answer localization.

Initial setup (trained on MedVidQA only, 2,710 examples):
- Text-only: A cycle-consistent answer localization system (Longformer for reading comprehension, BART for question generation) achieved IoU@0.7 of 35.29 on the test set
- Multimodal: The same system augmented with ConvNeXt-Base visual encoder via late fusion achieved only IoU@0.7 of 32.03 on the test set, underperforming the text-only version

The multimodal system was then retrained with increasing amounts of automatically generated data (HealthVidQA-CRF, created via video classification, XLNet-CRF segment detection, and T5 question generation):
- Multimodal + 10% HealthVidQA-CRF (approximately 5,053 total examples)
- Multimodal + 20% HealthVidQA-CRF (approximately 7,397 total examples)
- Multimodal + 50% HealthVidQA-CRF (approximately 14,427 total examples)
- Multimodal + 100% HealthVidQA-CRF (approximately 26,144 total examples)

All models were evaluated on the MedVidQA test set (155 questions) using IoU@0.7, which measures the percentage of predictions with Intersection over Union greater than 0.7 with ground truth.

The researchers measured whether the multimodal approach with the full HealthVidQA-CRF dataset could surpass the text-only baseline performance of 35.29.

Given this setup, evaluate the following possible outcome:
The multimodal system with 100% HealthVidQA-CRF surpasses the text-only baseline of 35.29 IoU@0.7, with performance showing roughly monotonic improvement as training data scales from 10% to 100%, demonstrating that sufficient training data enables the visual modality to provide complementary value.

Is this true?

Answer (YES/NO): NO